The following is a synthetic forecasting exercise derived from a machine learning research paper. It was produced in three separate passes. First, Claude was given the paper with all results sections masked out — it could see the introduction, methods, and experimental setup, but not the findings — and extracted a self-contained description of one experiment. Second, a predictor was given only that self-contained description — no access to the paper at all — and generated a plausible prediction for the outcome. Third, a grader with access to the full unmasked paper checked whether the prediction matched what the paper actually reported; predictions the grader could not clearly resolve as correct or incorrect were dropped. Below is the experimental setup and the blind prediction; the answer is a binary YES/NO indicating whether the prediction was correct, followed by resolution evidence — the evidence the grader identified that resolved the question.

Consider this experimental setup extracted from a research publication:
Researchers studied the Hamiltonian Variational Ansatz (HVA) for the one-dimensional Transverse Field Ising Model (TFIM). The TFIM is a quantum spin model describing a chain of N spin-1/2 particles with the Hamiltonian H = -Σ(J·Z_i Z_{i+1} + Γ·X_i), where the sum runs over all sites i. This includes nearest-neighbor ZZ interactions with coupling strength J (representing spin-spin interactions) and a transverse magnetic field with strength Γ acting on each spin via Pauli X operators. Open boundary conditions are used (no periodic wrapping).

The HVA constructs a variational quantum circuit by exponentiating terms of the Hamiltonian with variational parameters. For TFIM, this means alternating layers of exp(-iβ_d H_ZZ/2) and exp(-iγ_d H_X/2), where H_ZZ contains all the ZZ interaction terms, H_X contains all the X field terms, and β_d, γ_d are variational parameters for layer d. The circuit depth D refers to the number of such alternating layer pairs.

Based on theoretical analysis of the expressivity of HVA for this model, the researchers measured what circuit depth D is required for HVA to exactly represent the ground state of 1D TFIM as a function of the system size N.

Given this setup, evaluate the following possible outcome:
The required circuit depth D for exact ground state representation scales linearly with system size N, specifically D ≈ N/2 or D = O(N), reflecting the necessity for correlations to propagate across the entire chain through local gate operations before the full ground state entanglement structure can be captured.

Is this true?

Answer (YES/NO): YES